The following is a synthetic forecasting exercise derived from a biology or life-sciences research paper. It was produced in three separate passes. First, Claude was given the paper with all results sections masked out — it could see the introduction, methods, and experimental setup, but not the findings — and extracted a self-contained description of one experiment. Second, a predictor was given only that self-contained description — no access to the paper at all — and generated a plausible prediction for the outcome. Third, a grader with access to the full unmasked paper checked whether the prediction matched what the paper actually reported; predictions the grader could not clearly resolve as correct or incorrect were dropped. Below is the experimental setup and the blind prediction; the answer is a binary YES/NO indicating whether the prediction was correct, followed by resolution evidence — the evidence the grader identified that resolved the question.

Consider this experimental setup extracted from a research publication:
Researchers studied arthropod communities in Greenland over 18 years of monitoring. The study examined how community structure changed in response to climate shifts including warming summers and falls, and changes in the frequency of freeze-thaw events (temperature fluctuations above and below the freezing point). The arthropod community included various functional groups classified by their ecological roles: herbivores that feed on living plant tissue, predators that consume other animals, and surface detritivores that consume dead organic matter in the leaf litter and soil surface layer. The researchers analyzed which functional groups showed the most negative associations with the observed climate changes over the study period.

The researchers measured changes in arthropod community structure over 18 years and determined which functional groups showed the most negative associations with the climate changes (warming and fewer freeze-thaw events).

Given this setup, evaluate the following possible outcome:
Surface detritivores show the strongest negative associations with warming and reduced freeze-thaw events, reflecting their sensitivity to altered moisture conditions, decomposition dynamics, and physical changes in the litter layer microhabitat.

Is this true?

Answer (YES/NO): YES